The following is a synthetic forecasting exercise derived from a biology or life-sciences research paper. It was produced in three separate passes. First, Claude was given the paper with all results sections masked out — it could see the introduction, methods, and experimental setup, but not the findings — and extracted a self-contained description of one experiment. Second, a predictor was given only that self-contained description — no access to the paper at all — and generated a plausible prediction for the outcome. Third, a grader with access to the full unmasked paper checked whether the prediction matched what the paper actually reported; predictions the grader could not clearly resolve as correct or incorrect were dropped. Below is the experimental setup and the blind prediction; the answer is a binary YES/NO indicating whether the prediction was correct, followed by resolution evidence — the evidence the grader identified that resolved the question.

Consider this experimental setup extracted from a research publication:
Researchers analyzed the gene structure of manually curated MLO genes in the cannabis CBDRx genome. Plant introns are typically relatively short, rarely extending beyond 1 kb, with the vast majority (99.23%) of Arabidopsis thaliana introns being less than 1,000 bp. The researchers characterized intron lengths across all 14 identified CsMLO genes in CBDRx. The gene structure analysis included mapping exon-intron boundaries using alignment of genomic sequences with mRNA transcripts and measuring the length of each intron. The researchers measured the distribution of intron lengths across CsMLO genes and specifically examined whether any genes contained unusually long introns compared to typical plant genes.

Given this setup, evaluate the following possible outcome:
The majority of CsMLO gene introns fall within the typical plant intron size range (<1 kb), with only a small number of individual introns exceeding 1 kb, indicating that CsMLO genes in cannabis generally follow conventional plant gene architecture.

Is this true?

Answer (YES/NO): NO